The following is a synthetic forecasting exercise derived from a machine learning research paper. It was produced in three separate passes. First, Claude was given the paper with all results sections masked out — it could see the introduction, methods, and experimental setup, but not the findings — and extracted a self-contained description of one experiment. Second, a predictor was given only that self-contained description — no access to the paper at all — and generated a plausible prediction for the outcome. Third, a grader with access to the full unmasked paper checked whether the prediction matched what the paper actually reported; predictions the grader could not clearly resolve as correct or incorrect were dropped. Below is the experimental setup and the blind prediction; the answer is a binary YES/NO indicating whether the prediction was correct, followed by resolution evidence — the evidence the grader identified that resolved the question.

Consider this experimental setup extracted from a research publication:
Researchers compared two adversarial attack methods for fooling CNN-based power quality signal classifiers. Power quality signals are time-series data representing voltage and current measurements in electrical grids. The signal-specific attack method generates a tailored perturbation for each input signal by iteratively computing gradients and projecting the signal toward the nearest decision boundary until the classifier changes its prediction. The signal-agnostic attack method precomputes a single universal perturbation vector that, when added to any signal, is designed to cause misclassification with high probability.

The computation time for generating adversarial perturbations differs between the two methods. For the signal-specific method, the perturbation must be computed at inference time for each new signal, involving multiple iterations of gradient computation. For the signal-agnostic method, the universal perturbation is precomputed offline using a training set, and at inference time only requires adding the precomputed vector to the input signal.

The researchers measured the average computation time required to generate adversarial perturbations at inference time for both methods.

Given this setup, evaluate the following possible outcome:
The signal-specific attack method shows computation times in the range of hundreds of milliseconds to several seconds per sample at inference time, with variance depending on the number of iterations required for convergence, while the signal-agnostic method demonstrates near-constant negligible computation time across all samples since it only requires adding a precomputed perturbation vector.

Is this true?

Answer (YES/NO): YES